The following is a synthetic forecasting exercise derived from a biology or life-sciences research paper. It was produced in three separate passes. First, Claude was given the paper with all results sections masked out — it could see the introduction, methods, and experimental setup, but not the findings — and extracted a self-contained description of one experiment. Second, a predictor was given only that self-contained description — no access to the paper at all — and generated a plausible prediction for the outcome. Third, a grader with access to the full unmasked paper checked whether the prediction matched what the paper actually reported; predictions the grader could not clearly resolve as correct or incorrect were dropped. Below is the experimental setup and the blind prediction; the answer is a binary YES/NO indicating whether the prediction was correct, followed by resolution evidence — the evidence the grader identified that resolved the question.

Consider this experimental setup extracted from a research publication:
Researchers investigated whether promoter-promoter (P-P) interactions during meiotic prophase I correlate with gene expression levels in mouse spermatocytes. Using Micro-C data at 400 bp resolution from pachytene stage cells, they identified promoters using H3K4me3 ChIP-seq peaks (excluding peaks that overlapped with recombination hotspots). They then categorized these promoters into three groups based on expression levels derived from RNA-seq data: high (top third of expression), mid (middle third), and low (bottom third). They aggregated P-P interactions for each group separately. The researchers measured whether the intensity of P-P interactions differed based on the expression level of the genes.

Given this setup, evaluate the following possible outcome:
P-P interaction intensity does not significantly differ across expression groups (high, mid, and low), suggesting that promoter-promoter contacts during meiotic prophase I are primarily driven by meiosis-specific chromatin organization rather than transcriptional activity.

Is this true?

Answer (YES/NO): NO